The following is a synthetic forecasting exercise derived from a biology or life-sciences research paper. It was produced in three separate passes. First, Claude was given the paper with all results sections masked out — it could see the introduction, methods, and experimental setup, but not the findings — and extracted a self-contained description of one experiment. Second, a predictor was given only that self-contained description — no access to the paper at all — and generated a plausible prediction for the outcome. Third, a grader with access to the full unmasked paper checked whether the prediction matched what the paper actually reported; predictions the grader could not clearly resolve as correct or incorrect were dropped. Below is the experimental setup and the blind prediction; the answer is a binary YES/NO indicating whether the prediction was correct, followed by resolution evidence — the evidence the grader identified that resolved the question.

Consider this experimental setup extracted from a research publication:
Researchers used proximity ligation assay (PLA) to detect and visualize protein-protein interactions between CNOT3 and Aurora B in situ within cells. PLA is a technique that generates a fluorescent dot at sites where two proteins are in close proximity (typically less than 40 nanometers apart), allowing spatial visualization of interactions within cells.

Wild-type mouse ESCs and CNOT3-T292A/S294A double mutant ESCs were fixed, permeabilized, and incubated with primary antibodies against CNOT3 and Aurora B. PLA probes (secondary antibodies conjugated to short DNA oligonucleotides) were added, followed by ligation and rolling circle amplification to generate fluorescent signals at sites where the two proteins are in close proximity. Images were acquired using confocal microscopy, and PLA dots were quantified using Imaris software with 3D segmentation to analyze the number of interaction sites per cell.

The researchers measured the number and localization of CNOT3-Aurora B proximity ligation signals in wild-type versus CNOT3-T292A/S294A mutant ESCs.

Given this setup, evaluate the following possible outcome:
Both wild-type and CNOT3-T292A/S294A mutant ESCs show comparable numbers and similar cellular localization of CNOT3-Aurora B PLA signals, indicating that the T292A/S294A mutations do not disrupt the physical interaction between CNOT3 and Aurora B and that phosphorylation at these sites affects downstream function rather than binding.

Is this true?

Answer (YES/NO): NO